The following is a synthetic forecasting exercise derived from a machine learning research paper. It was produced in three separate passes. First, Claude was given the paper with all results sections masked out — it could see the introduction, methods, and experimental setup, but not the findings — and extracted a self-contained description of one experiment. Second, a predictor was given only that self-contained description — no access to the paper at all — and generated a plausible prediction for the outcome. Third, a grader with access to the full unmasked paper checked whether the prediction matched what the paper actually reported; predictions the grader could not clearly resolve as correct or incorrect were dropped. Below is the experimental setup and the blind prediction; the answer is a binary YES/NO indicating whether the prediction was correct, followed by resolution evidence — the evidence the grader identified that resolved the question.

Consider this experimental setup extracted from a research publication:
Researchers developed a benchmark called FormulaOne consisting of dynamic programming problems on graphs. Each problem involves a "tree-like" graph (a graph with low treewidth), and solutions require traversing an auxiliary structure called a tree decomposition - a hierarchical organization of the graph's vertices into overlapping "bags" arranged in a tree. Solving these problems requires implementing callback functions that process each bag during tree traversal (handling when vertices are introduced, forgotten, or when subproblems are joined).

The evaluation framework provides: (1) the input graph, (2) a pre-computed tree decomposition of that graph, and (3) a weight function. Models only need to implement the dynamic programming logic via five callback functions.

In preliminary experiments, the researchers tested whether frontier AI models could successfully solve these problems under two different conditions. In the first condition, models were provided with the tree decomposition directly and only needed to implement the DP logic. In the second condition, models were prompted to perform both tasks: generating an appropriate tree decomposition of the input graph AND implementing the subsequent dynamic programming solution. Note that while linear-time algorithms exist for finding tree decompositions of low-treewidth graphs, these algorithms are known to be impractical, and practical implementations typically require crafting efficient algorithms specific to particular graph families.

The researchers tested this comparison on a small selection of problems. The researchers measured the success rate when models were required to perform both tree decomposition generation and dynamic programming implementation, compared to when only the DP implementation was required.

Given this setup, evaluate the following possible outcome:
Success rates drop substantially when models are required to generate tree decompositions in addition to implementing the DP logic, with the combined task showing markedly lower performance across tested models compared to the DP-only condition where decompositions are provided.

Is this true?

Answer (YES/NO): YES